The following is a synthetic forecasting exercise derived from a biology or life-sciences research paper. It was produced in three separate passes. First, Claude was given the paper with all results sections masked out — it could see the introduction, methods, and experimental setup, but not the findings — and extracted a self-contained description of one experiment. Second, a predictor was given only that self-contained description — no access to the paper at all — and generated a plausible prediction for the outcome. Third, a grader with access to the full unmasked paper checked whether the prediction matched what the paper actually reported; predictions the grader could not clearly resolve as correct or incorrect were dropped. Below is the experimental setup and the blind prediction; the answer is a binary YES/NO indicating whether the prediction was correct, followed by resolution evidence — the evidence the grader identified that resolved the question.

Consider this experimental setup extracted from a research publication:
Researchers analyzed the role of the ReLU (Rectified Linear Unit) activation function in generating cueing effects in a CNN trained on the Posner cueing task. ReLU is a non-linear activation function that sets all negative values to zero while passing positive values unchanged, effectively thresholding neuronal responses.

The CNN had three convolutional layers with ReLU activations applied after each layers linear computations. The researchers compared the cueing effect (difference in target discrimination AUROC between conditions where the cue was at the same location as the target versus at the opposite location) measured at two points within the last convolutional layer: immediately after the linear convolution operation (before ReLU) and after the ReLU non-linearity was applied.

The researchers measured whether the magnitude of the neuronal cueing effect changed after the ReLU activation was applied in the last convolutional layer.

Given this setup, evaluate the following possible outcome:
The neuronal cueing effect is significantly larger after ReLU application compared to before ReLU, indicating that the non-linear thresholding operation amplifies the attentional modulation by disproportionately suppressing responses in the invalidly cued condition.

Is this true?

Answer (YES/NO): YES